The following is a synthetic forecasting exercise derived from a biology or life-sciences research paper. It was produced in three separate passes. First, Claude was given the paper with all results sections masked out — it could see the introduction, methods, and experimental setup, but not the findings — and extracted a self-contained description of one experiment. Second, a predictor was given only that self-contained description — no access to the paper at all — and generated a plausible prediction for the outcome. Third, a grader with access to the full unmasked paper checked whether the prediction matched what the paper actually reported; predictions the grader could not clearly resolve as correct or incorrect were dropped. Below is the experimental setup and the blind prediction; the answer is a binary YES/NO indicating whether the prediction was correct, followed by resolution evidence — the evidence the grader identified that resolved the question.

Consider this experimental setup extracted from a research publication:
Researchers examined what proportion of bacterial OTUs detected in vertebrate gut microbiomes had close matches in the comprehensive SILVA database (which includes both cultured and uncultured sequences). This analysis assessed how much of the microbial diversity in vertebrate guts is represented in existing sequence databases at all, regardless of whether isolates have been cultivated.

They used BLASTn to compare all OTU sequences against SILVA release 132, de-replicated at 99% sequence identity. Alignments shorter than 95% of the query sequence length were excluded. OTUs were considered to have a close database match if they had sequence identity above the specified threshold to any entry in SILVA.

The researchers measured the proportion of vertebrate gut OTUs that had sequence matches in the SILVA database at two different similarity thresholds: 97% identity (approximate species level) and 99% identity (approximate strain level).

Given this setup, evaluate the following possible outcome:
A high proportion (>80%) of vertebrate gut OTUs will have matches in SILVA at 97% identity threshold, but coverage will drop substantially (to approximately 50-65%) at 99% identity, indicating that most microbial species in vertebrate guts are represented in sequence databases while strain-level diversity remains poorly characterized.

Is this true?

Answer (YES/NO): NO